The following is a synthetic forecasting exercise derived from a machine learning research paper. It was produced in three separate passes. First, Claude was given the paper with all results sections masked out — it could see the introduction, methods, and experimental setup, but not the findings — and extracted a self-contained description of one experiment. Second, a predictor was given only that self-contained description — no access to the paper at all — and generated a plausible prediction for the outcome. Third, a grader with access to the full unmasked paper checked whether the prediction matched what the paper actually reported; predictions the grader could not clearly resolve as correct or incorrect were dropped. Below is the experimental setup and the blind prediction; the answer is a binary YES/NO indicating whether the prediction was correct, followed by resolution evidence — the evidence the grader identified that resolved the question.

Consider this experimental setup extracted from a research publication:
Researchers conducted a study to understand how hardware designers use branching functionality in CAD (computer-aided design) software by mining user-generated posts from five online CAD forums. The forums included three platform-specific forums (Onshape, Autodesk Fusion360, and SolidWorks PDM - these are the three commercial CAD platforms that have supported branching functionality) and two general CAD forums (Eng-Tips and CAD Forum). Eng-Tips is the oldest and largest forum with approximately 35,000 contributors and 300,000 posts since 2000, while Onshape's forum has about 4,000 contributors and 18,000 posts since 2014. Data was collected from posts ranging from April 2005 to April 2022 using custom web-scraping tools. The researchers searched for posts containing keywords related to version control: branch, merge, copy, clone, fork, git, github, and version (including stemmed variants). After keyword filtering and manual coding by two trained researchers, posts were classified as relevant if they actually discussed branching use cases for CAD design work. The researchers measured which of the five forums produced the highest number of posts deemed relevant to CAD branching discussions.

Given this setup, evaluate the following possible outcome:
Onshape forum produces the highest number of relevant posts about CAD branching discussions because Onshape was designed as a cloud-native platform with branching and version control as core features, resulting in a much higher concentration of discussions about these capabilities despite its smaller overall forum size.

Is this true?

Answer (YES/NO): YES